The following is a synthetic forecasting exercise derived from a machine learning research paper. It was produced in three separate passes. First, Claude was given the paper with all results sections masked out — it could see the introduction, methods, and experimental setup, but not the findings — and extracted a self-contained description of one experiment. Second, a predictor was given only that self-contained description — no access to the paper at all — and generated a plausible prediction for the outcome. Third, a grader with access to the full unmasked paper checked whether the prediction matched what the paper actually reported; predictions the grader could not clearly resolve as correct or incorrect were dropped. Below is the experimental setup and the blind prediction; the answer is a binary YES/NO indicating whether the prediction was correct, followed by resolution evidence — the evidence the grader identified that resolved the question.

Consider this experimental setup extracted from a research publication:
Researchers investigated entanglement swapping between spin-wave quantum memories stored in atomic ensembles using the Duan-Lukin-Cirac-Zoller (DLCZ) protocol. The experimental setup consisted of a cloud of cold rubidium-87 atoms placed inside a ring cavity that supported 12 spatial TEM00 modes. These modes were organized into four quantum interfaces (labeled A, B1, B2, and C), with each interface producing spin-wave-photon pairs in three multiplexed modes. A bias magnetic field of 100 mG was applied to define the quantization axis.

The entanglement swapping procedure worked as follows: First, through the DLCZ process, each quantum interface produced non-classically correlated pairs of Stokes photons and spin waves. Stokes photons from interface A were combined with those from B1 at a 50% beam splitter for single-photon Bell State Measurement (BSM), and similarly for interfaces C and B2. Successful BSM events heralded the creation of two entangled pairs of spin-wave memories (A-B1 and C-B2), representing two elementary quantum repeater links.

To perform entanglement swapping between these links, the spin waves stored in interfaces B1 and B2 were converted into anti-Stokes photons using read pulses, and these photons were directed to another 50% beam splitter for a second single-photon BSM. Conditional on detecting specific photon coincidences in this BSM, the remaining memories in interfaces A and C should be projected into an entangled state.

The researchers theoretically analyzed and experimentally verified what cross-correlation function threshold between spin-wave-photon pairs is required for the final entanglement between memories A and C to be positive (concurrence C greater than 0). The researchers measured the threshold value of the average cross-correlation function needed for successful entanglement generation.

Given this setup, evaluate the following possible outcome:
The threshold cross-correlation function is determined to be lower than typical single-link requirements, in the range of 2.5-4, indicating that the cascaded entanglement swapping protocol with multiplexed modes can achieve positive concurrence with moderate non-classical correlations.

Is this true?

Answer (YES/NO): NO